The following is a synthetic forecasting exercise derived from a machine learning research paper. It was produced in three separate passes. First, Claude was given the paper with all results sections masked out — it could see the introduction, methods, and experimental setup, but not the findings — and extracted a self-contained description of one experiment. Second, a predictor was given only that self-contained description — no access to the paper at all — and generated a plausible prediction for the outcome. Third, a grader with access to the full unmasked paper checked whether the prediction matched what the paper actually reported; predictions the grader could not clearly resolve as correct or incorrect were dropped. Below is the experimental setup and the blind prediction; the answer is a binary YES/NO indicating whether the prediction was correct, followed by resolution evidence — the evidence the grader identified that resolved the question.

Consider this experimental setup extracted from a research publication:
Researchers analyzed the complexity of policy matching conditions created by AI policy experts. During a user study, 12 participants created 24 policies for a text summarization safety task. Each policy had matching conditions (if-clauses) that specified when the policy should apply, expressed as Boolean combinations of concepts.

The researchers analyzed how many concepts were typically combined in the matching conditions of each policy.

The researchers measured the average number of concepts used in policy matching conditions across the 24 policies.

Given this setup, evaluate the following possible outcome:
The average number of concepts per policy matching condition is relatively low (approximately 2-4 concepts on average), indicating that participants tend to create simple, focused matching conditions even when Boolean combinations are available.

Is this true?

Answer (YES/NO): NO